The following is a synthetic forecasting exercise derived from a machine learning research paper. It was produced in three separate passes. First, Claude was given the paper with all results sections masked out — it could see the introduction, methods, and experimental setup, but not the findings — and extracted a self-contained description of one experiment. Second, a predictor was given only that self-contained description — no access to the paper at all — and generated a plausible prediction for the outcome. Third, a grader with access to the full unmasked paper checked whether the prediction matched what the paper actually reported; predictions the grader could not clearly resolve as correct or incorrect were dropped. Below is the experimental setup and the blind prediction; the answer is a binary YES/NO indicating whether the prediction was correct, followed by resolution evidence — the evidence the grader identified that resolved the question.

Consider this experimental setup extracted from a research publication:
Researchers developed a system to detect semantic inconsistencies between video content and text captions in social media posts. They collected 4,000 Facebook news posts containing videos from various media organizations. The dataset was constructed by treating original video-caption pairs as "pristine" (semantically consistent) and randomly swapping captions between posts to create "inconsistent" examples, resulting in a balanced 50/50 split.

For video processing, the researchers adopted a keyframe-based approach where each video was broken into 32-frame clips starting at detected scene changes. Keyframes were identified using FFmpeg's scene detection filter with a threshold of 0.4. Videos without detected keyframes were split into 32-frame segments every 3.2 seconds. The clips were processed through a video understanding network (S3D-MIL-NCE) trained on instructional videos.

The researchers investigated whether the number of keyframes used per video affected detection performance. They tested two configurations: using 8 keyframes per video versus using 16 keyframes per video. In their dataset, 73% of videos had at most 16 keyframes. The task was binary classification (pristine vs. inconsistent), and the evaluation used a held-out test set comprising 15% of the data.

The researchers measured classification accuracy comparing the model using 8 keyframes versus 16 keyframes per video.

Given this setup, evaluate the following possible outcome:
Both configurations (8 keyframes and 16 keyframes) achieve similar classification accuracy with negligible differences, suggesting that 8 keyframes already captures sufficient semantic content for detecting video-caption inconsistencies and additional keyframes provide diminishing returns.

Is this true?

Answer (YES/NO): YES